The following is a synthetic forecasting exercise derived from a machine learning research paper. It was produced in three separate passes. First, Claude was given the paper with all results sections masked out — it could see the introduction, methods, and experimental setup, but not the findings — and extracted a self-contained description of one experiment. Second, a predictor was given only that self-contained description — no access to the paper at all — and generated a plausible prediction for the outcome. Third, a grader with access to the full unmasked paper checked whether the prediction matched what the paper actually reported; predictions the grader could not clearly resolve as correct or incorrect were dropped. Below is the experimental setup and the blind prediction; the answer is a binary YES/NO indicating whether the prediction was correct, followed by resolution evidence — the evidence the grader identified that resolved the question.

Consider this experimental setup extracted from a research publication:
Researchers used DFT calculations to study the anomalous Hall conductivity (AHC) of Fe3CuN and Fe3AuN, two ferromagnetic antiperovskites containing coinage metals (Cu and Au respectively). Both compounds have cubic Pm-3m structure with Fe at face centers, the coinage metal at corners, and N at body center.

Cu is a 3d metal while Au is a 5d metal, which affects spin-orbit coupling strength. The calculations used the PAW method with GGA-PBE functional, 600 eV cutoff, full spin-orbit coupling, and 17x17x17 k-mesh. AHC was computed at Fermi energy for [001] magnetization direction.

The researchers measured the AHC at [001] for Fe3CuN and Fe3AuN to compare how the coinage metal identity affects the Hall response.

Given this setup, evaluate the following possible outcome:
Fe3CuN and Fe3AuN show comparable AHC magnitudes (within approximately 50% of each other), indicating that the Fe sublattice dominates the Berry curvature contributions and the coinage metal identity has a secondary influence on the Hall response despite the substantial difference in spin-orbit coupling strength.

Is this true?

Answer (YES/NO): YES